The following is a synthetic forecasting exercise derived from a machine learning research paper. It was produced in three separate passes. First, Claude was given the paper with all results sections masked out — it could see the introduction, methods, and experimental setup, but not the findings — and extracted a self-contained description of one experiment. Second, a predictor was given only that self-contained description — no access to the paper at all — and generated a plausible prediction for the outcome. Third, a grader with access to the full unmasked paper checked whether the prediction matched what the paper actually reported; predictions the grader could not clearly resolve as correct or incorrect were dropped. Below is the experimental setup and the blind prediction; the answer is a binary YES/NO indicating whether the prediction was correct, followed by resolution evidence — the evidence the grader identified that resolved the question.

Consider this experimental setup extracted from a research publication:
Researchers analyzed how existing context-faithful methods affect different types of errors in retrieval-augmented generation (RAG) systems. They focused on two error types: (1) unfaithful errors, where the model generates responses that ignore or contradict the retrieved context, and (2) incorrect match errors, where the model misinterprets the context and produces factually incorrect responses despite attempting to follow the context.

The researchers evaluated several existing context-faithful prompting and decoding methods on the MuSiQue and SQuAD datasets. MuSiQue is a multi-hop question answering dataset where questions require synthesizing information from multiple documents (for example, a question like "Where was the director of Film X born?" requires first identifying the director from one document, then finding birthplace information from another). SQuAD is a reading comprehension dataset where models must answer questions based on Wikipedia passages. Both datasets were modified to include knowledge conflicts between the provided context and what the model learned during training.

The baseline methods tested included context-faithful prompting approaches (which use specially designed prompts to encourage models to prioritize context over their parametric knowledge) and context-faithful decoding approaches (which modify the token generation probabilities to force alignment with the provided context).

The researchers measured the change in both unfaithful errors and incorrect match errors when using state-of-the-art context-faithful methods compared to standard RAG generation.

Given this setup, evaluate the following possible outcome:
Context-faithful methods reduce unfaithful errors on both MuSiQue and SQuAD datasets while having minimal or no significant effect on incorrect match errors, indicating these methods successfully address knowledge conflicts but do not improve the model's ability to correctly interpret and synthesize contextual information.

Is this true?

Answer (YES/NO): NO